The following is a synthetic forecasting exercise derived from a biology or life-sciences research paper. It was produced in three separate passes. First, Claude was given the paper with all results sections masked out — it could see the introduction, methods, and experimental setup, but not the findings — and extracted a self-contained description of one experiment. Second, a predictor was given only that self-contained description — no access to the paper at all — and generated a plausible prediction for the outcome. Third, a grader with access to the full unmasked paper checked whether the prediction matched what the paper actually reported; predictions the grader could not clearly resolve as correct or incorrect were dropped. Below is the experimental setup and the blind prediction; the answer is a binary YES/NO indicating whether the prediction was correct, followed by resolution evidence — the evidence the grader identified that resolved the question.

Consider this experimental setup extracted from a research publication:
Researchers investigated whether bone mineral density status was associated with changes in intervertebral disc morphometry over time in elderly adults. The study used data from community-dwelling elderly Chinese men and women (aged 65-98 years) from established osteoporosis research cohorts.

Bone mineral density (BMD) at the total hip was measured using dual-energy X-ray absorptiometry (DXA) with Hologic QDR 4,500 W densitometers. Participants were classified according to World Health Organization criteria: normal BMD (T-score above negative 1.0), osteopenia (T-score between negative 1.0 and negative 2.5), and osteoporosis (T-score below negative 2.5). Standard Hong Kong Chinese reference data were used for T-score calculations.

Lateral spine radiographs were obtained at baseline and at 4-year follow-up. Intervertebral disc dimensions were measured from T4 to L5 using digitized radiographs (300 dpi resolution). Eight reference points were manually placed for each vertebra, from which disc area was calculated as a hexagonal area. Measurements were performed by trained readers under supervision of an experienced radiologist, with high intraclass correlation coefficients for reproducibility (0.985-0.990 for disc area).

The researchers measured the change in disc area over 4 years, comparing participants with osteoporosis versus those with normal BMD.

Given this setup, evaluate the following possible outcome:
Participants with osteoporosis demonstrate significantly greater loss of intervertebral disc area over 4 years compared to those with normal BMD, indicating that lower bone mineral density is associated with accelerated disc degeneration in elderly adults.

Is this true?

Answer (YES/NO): YES